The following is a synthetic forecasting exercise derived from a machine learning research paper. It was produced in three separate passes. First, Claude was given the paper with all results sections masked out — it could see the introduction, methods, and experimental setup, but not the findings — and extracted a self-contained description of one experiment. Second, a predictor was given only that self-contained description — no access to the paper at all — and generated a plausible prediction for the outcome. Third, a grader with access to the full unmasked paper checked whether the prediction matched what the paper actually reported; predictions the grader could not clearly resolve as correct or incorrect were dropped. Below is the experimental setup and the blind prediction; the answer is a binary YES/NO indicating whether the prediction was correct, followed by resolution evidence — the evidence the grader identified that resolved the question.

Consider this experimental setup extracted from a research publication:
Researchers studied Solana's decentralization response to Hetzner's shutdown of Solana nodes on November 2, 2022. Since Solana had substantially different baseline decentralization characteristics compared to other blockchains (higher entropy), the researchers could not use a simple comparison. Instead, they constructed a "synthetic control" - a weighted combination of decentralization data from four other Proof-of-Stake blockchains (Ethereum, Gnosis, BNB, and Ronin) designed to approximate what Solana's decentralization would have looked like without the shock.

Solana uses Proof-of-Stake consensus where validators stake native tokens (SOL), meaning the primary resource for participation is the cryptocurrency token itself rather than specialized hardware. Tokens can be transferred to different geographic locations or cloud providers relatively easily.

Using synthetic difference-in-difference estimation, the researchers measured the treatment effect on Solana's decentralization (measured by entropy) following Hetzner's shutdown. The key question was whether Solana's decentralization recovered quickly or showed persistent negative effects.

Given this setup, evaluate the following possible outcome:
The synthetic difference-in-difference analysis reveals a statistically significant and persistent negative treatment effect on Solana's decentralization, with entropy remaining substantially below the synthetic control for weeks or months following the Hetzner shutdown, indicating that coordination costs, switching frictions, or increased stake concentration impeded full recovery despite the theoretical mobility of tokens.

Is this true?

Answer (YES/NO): NO